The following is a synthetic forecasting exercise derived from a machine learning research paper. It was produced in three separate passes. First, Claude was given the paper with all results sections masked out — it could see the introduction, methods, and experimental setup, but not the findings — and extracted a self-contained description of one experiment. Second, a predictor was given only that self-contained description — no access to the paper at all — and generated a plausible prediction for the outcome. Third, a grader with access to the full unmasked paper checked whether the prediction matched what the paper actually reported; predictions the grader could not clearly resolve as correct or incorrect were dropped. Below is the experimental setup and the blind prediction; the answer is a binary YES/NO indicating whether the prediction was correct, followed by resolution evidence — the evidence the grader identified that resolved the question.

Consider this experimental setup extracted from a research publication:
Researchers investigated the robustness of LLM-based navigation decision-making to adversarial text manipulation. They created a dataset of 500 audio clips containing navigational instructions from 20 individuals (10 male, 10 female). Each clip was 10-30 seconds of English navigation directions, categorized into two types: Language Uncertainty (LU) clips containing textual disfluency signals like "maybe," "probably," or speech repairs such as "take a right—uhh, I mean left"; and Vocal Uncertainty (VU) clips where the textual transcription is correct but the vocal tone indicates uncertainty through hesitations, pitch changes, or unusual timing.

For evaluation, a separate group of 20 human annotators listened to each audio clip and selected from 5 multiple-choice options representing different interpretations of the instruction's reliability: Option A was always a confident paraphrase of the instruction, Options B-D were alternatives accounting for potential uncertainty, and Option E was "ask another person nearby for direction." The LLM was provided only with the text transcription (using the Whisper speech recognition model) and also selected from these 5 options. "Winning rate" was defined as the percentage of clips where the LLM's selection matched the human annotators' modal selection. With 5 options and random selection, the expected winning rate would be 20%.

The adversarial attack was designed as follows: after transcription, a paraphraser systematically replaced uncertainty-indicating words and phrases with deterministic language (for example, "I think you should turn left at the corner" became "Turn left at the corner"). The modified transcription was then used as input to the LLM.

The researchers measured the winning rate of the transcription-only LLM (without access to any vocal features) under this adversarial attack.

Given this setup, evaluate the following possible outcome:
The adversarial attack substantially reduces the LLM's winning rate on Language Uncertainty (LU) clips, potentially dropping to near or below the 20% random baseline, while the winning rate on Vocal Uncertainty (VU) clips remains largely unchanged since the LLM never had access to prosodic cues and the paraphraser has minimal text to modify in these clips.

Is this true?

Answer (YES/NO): NO